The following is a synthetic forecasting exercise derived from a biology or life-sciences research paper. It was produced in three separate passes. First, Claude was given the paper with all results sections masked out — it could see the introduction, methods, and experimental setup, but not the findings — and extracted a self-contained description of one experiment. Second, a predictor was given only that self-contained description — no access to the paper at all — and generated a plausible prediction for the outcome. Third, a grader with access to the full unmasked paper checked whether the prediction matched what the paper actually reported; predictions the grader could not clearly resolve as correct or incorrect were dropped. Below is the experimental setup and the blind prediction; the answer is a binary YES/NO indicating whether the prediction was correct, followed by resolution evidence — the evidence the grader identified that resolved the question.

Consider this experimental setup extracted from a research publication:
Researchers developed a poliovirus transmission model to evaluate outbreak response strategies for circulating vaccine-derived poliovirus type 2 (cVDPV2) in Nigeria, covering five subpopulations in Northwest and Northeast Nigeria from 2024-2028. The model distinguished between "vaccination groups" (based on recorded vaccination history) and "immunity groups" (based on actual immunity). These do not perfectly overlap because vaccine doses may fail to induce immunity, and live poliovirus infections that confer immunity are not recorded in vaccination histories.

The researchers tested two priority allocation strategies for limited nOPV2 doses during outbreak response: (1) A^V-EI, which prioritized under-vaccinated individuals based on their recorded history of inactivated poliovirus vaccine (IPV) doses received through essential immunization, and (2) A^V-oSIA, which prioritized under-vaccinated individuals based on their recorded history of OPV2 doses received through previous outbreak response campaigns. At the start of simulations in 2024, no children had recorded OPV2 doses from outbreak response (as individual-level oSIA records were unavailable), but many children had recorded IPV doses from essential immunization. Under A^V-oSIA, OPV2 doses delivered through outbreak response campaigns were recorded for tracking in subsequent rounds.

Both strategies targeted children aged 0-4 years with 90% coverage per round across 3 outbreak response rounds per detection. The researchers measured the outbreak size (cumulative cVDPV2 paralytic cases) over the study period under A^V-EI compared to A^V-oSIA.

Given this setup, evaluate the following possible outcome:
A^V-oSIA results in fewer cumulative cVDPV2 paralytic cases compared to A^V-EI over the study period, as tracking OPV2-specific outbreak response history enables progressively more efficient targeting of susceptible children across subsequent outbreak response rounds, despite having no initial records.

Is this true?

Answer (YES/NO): YES